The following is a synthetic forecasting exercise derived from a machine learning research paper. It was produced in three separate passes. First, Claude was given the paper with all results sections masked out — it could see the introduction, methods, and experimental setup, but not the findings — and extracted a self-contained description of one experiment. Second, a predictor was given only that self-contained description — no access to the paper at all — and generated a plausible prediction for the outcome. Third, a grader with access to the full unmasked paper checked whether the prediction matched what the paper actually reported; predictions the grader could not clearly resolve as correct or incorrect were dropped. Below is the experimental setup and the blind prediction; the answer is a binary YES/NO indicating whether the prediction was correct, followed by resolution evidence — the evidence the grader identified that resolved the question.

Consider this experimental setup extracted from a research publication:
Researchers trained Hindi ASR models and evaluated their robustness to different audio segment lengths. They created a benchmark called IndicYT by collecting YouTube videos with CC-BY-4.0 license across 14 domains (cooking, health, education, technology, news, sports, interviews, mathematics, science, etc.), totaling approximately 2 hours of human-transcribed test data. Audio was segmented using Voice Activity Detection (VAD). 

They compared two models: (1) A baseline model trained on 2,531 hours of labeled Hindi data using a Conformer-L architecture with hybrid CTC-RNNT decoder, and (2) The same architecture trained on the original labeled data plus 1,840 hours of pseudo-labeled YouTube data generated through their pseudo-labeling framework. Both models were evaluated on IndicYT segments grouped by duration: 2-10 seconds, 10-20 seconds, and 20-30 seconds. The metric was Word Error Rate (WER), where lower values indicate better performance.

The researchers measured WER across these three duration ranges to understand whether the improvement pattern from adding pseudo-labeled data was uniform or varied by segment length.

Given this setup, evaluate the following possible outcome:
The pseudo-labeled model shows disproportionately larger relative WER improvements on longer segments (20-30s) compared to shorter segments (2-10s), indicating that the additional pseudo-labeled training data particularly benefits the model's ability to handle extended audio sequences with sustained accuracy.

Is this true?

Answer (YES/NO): NO